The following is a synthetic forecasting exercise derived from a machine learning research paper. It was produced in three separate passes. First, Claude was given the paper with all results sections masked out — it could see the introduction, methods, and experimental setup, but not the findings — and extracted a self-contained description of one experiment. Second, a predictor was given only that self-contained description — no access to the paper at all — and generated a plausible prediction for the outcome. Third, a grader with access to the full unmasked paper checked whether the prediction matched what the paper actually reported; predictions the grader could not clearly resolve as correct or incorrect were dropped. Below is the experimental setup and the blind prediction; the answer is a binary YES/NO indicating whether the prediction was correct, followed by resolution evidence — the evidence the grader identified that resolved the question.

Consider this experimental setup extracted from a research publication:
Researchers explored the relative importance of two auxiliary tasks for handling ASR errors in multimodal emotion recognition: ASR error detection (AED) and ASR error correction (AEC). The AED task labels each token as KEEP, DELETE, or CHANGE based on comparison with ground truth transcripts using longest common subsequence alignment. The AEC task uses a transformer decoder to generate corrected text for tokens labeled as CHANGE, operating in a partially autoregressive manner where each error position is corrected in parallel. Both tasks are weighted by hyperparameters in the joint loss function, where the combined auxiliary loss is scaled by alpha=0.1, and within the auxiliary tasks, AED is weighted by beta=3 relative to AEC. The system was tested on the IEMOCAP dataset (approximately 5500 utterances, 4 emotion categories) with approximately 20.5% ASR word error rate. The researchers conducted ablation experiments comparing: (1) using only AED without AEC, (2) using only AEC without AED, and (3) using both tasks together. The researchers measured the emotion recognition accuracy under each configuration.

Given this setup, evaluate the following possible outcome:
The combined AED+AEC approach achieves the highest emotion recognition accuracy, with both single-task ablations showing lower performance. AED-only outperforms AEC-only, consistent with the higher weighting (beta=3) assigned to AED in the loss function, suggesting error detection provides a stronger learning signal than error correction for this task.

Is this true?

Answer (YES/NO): YES